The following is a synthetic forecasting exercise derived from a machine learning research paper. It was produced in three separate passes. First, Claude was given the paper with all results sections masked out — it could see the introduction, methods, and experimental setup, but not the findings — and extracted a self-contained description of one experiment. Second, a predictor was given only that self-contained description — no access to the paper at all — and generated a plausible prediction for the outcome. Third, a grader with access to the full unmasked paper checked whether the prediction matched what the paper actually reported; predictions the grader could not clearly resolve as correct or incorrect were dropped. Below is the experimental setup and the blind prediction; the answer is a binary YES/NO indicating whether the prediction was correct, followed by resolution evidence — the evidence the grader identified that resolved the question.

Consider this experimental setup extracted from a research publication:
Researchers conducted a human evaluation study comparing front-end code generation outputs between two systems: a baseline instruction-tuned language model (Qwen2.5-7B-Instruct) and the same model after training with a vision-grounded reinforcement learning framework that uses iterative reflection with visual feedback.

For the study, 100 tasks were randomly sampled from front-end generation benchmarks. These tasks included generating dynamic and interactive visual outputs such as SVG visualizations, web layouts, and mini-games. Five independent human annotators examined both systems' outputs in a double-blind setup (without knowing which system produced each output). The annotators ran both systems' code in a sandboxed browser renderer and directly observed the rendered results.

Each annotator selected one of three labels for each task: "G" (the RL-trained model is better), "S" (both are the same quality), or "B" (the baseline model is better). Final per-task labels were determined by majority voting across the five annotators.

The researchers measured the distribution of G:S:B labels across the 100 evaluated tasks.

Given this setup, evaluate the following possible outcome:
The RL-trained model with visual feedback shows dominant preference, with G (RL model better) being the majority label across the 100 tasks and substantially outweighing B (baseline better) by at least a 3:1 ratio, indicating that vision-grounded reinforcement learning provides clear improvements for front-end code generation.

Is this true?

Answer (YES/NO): NO